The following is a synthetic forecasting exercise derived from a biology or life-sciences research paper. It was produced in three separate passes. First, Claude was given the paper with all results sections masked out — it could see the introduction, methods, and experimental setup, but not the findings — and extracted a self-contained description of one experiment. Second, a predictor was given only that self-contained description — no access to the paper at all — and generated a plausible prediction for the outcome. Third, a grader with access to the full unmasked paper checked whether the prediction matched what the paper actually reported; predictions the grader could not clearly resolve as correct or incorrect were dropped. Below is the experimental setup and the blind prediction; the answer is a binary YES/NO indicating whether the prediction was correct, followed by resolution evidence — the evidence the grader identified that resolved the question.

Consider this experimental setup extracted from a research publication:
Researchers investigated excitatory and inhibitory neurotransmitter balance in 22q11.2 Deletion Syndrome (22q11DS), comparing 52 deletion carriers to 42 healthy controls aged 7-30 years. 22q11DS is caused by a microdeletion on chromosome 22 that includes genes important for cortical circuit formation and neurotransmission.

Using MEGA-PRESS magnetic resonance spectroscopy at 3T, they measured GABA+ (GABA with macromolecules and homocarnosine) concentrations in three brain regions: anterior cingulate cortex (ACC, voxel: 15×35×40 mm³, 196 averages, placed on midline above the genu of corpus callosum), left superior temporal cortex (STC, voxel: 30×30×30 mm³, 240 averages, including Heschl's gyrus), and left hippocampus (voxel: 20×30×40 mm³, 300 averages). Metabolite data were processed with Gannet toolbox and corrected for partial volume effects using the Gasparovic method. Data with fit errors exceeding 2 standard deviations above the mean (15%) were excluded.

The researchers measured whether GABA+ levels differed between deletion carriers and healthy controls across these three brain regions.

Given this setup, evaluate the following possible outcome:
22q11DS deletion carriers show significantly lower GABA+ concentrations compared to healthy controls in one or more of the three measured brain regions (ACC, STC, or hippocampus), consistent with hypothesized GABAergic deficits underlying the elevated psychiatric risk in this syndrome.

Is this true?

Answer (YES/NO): YES